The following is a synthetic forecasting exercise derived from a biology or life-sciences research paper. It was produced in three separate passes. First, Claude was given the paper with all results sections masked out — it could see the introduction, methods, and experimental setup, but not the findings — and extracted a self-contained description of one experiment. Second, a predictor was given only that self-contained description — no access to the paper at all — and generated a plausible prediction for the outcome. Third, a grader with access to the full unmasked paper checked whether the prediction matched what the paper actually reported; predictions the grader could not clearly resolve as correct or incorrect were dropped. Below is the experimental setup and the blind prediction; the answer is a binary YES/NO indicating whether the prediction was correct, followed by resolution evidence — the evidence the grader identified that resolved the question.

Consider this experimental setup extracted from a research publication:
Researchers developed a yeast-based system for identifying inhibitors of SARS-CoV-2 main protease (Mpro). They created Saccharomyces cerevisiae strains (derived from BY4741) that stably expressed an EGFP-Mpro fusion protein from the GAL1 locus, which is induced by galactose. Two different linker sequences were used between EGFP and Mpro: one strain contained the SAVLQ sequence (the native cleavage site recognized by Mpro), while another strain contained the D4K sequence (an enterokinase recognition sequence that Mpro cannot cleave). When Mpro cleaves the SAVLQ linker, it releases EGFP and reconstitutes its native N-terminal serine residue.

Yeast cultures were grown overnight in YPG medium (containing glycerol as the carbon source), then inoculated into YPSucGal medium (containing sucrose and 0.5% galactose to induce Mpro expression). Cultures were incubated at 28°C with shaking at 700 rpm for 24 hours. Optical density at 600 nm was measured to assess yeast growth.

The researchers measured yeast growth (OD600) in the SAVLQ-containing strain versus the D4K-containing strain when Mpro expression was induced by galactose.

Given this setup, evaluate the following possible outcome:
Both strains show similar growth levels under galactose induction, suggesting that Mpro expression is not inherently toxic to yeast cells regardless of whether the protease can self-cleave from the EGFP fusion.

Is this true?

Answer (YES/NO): NO